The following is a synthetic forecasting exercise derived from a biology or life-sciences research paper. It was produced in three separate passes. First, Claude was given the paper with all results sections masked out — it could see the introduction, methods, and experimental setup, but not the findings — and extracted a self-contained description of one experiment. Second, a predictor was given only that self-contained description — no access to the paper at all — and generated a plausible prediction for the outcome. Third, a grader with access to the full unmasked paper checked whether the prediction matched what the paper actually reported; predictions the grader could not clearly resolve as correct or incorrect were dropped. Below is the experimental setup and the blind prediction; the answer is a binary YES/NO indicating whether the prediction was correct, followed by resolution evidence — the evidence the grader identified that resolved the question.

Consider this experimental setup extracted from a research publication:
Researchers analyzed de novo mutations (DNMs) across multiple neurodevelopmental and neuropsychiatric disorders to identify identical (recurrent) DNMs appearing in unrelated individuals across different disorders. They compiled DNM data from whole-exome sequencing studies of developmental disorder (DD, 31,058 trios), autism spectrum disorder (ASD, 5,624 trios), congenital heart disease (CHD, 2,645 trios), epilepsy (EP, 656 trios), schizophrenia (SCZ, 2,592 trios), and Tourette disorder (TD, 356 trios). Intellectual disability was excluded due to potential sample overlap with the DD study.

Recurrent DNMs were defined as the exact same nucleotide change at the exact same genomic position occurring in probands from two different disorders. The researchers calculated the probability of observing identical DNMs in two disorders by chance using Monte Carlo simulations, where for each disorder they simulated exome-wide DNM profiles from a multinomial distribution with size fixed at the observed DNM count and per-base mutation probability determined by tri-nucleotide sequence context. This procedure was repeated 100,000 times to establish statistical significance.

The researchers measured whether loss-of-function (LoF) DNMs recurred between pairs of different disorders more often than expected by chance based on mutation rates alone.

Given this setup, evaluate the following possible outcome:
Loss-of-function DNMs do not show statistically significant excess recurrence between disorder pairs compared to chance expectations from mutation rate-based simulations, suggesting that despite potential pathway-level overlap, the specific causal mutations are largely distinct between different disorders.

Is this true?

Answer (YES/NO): NO